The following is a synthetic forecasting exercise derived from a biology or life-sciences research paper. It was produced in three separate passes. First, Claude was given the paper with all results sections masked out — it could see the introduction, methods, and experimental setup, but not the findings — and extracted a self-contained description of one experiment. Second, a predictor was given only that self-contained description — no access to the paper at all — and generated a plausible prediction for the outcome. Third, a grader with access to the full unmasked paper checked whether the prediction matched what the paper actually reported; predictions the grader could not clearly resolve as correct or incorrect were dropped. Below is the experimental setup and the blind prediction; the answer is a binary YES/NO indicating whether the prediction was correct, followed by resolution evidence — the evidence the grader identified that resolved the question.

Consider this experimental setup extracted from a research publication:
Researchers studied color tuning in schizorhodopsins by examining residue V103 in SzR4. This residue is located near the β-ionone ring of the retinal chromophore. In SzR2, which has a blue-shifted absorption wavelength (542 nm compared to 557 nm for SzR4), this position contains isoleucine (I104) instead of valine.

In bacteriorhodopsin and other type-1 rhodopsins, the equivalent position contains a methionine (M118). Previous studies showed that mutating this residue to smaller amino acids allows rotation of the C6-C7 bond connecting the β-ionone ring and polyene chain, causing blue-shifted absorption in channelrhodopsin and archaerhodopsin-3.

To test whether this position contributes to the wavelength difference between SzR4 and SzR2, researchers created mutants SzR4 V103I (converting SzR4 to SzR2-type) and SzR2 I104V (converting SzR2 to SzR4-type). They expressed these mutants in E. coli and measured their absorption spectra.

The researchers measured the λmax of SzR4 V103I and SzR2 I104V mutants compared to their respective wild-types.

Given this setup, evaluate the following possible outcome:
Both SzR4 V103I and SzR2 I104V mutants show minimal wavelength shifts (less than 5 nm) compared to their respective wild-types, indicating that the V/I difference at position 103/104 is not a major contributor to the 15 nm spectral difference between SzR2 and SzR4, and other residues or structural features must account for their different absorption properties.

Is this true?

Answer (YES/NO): NO